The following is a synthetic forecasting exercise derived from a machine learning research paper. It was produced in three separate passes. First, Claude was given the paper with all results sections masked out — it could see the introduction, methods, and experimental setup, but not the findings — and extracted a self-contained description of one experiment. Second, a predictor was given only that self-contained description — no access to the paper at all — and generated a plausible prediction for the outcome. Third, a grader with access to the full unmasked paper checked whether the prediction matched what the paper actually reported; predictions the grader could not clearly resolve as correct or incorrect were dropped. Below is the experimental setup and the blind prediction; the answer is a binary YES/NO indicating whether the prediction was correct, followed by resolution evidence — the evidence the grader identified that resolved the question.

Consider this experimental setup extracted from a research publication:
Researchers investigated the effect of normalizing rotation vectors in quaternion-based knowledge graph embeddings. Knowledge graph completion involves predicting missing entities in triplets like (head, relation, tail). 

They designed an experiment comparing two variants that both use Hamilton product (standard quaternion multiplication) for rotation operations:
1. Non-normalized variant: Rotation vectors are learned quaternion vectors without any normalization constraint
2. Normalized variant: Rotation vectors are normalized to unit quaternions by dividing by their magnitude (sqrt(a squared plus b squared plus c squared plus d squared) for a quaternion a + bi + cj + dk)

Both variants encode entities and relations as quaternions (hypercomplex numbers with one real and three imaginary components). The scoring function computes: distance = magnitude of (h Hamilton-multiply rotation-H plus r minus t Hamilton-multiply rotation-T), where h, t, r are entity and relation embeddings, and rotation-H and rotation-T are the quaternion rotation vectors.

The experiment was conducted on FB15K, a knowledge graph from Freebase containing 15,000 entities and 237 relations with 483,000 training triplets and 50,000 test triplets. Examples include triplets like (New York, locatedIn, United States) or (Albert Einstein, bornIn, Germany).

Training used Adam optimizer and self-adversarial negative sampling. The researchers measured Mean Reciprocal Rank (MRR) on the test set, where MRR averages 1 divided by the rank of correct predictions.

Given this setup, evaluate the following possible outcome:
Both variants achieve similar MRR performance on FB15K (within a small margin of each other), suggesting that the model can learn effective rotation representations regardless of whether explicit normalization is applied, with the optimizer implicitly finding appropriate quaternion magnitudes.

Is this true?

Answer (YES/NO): NO